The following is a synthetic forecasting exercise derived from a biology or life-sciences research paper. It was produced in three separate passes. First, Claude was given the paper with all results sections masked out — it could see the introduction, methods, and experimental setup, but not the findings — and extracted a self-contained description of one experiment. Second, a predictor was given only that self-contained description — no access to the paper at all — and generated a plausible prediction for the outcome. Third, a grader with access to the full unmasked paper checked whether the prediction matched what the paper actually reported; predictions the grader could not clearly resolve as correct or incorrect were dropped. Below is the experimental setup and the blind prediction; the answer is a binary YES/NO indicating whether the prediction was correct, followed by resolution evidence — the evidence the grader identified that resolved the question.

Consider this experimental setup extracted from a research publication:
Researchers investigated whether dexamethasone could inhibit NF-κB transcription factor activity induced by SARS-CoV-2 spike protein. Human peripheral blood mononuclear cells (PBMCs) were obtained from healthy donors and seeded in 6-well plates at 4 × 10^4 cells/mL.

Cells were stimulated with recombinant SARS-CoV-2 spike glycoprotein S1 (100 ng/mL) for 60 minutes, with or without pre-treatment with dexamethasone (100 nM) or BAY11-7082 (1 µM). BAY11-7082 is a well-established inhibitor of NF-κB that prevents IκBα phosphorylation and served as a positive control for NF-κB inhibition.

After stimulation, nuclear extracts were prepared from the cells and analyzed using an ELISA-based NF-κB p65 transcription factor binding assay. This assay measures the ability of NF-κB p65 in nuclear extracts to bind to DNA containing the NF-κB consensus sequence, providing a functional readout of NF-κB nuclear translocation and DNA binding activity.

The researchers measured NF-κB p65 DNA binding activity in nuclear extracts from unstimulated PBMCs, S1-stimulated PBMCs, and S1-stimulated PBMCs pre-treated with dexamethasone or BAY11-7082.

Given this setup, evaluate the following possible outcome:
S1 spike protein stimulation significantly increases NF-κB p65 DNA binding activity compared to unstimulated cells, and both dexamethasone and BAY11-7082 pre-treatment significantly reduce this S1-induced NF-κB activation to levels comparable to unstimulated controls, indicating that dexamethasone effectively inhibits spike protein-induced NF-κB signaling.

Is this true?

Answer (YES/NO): NO